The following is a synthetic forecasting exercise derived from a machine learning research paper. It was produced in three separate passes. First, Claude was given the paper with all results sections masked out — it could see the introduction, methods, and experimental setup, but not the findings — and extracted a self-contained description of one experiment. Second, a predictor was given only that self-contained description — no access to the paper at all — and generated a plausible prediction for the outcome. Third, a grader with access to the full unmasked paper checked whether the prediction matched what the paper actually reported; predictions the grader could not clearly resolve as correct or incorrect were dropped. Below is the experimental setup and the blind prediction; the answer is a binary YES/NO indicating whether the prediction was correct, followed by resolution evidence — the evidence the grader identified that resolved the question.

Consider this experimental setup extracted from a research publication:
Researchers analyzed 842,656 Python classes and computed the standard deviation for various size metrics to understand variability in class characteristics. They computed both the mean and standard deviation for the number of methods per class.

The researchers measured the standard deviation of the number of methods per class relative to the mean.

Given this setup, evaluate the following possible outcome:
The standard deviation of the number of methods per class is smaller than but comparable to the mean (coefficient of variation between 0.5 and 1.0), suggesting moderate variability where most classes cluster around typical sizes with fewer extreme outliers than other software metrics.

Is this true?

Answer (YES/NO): NO